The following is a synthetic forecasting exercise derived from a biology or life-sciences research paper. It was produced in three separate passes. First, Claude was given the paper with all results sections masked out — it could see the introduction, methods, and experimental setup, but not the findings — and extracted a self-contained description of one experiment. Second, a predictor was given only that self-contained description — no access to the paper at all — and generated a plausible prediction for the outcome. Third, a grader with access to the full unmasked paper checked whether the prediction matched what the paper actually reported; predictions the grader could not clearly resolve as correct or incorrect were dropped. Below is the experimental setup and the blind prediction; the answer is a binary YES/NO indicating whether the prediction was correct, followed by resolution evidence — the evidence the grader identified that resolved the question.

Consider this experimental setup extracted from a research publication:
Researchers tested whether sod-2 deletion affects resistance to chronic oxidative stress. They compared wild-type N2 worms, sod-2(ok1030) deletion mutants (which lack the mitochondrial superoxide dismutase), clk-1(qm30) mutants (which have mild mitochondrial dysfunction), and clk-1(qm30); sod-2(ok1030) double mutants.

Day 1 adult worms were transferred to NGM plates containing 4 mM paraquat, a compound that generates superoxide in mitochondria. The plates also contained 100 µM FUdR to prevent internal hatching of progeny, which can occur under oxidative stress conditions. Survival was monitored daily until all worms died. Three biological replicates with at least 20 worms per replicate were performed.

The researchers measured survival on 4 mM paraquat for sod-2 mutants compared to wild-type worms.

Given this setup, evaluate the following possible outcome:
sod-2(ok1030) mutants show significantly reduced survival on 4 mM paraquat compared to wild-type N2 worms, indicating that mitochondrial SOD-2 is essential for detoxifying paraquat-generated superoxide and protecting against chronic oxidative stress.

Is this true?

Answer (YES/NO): YES